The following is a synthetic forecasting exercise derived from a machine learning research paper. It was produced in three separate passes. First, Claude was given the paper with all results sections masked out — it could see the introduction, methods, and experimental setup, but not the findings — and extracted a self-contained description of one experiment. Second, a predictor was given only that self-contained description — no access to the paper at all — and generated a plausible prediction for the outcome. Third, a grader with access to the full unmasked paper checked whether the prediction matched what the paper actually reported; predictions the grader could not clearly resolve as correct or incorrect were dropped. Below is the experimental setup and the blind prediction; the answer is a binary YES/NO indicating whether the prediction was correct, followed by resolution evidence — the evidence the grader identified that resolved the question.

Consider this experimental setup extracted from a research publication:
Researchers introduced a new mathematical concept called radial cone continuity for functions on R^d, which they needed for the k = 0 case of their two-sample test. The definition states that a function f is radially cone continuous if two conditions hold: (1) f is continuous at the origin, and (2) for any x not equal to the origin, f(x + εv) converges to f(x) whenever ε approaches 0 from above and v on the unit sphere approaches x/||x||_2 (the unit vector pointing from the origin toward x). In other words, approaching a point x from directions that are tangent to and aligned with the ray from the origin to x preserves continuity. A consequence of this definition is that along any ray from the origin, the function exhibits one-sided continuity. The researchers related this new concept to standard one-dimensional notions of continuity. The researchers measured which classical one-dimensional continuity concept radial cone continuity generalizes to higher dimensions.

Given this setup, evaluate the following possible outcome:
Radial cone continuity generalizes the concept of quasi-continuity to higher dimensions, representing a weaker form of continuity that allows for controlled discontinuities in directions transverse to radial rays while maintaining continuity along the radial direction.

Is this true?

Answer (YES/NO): NO